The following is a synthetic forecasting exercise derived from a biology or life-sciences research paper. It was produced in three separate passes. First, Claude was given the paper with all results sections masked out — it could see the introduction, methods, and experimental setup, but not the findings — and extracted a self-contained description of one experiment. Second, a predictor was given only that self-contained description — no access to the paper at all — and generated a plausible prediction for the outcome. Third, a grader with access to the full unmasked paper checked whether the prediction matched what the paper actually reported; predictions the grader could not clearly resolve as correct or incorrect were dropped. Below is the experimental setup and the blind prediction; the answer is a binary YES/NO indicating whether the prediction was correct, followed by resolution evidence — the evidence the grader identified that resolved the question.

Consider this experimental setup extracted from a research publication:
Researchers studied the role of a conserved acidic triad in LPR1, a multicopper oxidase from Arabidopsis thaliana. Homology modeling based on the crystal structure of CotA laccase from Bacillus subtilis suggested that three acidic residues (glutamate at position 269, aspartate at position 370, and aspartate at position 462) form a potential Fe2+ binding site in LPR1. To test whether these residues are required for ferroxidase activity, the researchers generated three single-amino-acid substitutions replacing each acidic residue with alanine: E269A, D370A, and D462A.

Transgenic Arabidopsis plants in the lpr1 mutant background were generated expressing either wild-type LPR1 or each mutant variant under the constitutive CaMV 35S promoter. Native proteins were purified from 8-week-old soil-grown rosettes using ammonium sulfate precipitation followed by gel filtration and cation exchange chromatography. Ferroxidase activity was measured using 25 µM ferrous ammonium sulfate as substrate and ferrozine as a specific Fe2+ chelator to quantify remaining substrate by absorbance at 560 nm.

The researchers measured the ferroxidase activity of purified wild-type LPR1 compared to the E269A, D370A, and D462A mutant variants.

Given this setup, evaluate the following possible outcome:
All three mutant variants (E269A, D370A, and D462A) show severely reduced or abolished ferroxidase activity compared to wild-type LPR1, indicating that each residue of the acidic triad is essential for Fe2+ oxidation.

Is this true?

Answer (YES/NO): NO